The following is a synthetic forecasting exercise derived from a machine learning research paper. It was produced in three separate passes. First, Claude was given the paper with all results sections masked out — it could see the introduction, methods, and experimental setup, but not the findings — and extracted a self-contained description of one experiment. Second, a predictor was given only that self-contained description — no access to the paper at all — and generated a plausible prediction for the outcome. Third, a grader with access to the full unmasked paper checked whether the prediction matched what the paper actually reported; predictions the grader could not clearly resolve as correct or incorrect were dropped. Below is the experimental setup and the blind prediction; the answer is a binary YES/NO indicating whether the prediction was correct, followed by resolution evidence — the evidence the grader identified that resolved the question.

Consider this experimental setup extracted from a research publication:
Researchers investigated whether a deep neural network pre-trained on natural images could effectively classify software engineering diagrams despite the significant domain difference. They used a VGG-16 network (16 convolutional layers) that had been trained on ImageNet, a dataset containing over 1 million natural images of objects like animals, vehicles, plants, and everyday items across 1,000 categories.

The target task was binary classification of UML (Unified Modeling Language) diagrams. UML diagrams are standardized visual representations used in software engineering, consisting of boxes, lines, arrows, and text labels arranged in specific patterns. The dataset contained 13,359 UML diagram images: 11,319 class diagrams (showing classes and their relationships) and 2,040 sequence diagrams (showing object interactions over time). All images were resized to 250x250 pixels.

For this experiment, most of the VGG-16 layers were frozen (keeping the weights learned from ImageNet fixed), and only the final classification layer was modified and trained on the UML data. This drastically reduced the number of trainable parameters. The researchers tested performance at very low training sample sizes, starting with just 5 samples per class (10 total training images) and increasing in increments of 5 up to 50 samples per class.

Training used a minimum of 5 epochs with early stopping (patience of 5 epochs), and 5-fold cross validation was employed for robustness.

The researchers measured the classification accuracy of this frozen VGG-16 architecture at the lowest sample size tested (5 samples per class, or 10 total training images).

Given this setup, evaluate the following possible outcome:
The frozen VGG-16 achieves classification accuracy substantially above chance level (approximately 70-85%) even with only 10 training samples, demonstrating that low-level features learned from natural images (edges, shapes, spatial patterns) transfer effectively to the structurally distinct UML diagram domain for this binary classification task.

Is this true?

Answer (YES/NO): YES